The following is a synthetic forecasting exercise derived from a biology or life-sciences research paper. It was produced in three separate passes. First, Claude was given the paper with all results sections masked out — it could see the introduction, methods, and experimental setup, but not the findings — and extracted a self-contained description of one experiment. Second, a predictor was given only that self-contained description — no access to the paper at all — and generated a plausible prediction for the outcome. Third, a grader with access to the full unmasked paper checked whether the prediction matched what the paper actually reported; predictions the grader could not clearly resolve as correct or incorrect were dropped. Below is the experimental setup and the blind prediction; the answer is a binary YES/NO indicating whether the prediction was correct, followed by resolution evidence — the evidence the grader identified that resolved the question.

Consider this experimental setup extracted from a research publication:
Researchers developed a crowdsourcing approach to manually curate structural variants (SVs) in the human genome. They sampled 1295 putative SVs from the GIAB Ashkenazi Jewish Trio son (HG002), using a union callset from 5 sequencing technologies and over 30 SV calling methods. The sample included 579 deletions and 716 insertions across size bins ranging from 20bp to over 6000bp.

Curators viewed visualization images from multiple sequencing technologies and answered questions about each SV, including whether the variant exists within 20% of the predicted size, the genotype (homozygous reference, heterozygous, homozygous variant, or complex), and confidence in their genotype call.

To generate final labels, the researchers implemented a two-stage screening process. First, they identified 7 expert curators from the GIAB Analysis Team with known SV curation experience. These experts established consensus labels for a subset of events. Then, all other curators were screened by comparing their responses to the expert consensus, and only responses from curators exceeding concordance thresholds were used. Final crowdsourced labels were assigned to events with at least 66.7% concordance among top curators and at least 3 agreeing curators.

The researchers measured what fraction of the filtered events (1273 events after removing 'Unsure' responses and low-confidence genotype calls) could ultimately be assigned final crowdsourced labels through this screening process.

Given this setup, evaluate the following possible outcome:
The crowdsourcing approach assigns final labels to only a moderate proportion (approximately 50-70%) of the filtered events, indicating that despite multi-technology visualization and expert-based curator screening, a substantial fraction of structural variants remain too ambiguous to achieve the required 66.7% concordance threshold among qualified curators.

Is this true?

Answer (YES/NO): NO